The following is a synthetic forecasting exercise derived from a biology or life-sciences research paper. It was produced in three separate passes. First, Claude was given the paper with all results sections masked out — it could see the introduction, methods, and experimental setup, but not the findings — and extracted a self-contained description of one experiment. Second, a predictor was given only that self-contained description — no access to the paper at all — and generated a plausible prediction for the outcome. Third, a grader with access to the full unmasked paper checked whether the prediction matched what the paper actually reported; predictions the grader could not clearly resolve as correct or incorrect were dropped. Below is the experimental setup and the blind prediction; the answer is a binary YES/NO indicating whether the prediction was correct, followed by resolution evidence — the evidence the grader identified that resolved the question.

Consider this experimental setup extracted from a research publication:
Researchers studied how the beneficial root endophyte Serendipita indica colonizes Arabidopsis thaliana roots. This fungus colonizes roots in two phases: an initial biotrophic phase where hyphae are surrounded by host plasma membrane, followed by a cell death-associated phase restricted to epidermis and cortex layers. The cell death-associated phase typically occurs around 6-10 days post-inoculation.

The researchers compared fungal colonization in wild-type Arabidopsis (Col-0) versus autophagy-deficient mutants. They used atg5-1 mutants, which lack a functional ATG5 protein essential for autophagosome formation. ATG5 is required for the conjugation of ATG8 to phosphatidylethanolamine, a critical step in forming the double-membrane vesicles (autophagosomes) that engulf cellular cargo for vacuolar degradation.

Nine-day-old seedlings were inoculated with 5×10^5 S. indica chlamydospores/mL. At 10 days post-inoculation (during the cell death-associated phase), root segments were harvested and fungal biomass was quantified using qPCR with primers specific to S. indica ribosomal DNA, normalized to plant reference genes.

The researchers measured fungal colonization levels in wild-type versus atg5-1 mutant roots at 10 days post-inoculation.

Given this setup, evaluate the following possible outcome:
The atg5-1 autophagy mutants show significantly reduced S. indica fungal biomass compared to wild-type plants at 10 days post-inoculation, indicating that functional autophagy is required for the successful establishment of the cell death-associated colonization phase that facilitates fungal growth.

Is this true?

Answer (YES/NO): NO